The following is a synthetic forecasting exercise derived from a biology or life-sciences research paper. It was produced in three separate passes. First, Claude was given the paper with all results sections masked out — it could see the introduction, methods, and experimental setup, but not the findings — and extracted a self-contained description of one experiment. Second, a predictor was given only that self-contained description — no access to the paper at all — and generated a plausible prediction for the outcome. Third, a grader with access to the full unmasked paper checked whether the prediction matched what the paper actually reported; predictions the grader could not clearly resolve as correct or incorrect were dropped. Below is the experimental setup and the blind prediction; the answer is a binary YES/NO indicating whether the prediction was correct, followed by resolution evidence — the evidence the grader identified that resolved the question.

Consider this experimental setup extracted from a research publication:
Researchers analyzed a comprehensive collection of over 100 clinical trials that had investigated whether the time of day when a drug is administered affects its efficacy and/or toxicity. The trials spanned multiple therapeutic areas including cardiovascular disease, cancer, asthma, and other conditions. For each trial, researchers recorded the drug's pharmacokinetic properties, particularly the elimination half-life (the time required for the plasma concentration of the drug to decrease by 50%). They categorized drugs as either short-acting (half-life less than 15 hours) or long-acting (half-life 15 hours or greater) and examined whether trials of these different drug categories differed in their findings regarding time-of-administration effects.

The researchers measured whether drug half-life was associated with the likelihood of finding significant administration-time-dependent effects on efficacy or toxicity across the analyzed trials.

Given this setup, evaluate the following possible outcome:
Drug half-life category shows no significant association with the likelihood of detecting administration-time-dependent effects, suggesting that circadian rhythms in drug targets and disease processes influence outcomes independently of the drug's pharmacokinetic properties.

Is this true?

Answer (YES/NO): NO